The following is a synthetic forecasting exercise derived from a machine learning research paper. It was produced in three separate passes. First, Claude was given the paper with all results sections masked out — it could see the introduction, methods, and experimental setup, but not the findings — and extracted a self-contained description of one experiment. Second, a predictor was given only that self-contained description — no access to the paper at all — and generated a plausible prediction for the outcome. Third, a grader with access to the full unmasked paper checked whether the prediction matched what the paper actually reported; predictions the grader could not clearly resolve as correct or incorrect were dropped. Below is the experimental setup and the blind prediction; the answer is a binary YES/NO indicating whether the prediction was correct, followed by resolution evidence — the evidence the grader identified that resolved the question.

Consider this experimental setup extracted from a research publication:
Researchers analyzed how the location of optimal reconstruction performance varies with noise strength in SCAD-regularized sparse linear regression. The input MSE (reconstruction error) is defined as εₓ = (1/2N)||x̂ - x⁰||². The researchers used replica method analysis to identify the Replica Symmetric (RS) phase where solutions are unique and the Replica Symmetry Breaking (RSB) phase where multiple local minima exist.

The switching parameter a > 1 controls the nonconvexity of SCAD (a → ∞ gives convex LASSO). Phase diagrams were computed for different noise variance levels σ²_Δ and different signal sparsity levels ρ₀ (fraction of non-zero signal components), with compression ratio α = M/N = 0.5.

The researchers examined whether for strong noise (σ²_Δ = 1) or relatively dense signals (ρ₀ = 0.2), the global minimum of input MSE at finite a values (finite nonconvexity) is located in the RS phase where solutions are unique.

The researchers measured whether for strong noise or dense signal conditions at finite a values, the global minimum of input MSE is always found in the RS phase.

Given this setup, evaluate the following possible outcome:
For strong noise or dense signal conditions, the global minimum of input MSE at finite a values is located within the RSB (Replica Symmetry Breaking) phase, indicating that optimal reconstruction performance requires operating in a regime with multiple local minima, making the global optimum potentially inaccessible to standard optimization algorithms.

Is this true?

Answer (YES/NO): NO